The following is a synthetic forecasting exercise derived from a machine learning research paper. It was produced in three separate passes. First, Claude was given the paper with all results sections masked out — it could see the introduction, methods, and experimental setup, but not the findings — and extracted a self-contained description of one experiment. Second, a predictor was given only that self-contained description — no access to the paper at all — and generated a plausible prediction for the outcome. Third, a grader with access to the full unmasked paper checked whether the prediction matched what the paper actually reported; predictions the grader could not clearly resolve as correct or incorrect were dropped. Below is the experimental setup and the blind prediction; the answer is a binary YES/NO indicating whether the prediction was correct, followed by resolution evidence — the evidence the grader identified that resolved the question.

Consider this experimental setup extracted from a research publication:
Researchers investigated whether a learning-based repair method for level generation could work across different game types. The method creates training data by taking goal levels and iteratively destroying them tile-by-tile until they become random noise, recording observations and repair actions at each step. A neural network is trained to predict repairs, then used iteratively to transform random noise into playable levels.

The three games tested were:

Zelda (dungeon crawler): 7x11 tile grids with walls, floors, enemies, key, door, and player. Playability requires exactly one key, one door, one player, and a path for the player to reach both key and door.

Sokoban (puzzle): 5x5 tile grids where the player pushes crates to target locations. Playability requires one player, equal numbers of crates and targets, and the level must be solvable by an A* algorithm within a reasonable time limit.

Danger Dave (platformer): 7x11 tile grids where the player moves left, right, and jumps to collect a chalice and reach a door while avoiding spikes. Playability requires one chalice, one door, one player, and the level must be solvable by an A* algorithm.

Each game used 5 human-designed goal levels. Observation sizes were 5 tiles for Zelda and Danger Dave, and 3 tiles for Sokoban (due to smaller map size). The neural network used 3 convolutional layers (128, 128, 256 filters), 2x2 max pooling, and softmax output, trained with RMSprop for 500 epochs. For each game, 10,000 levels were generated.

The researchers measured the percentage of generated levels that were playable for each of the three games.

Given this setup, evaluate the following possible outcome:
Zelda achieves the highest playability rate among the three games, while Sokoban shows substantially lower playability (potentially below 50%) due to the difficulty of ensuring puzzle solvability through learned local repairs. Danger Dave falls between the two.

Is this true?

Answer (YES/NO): NO